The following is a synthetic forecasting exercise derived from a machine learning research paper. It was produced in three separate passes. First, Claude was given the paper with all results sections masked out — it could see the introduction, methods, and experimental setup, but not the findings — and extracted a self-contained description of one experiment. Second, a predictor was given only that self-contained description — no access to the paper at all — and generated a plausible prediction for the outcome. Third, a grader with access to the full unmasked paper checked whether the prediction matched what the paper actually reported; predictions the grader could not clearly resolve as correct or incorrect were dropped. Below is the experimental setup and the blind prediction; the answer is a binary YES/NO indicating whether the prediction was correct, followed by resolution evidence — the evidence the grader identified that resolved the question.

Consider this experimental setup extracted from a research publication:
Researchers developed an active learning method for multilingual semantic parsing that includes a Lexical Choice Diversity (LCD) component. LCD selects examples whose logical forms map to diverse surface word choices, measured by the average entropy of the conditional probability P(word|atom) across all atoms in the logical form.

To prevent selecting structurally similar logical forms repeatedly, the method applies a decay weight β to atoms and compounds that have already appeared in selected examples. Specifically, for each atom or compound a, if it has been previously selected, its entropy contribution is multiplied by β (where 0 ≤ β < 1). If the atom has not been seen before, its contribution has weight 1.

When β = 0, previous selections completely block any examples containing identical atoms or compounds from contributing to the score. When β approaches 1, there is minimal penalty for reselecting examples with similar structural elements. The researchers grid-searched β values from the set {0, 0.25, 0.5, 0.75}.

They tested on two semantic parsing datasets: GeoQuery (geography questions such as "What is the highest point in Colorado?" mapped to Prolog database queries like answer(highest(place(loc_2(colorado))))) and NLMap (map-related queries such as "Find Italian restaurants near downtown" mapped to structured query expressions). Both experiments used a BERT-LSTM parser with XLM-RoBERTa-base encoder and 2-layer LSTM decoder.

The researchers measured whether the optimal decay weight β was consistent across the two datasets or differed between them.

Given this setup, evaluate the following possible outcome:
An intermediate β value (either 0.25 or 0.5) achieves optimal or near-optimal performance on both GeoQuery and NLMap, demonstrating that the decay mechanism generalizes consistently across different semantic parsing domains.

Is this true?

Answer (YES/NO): NO